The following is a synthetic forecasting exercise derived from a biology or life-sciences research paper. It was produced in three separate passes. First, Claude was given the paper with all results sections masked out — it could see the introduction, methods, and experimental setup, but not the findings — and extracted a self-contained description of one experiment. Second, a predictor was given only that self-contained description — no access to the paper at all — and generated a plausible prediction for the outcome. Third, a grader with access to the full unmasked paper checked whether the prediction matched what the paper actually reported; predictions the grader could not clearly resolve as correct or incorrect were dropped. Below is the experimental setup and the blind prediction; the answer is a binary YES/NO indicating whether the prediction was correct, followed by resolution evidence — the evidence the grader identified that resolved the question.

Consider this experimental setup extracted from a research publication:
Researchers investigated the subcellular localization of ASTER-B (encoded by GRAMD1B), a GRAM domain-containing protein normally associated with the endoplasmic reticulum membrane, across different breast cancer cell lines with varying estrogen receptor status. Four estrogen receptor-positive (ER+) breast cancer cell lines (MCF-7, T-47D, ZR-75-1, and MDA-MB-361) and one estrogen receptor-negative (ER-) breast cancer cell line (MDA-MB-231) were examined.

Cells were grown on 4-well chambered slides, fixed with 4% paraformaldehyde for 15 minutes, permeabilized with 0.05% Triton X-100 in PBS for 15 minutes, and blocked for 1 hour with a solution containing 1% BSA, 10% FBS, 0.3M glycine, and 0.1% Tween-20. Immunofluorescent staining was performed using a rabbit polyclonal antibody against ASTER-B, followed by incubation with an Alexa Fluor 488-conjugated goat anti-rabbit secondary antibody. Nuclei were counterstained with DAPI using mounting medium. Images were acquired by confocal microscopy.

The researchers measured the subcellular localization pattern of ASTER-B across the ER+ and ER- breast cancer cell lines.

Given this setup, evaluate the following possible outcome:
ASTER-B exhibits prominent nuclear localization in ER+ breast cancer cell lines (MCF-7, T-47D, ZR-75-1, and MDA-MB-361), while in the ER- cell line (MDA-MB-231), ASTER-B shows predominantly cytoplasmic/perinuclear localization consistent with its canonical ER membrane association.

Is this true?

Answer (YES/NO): NO